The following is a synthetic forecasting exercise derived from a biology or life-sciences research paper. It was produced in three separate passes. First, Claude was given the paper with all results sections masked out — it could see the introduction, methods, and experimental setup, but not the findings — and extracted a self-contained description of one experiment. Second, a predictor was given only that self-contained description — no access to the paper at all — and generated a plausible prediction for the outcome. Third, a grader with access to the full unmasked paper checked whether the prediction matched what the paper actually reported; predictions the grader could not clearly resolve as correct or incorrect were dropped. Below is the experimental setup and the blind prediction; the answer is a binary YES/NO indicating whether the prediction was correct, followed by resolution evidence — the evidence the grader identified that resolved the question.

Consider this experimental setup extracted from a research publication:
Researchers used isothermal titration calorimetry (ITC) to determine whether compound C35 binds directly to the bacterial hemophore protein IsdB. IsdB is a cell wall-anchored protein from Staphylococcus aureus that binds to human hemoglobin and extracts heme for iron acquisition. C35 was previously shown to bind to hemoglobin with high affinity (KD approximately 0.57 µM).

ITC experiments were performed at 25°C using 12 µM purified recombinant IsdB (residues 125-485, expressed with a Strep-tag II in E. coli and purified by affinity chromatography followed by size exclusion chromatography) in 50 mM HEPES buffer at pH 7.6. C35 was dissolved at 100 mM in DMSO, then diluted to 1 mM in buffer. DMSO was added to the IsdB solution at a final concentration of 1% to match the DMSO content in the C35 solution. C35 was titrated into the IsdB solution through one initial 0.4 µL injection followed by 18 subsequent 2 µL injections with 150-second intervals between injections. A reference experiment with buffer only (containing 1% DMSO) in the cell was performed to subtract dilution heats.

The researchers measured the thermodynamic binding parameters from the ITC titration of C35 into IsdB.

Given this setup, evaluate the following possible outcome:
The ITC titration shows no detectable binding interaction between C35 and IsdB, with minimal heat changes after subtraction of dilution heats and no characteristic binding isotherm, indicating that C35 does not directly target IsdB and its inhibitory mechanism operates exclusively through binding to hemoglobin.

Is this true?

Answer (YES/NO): YES